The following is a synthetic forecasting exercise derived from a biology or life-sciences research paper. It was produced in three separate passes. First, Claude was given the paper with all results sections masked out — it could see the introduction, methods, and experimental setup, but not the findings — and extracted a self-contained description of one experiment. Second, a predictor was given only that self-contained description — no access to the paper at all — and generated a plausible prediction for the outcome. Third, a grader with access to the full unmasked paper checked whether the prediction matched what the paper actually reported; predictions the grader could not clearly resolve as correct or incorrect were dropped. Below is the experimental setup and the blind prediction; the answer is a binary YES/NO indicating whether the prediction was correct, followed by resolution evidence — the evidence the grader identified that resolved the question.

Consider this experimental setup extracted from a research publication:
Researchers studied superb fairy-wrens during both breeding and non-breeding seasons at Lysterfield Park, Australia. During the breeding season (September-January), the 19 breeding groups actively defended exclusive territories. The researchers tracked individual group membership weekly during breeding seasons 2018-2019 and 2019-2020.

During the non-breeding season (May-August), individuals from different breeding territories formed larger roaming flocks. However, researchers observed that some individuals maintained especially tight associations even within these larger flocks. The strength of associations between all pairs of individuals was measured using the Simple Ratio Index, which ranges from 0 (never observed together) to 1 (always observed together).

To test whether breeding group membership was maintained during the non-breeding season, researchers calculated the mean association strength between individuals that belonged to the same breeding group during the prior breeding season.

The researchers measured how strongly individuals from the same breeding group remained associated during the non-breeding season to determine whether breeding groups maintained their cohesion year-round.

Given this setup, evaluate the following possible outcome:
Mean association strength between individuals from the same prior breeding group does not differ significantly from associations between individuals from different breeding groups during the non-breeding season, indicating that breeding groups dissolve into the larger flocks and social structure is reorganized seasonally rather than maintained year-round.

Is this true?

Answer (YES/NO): NO